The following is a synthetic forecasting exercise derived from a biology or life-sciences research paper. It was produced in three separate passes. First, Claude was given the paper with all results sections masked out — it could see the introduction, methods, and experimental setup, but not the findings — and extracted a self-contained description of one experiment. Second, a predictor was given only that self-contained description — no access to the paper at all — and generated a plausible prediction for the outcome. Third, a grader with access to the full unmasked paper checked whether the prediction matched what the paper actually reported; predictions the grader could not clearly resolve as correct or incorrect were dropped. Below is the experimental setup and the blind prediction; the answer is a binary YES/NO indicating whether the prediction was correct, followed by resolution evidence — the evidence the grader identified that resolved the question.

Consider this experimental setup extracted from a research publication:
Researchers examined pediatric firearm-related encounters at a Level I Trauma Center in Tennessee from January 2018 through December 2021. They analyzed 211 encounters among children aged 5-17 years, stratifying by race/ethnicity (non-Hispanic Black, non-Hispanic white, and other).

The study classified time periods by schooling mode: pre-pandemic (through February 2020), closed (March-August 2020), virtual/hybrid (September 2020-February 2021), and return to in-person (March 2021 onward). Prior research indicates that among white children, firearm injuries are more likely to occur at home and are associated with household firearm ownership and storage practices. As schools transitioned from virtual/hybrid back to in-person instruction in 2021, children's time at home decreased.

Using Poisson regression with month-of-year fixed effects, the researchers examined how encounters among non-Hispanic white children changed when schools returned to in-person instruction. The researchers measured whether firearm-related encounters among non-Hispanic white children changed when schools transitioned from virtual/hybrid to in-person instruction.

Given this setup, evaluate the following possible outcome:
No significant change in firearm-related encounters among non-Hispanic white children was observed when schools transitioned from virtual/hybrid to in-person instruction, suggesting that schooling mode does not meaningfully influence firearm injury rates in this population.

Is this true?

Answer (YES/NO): NO